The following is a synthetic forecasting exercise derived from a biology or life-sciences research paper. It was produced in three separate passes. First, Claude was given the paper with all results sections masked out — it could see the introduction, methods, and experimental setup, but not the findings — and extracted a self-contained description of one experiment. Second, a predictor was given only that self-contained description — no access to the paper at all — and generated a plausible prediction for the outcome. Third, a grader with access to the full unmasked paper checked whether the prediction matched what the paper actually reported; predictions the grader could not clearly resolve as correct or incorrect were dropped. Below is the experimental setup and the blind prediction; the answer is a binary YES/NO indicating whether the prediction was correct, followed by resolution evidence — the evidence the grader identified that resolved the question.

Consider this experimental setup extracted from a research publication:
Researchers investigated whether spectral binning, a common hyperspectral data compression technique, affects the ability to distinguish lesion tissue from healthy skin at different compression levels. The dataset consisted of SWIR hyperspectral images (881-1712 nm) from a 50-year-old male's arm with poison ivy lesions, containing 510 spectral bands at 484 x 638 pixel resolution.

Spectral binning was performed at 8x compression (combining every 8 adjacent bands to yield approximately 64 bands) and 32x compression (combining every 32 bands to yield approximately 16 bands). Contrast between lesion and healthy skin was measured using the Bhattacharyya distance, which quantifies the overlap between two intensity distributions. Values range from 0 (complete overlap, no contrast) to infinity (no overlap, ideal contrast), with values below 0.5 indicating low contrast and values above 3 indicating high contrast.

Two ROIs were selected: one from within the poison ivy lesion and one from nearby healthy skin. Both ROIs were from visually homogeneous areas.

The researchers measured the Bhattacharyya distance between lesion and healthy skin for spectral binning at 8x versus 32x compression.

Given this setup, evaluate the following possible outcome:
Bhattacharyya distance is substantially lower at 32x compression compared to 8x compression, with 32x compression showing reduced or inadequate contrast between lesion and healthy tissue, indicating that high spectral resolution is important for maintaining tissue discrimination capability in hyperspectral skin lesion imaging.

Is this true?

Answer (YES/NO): NO